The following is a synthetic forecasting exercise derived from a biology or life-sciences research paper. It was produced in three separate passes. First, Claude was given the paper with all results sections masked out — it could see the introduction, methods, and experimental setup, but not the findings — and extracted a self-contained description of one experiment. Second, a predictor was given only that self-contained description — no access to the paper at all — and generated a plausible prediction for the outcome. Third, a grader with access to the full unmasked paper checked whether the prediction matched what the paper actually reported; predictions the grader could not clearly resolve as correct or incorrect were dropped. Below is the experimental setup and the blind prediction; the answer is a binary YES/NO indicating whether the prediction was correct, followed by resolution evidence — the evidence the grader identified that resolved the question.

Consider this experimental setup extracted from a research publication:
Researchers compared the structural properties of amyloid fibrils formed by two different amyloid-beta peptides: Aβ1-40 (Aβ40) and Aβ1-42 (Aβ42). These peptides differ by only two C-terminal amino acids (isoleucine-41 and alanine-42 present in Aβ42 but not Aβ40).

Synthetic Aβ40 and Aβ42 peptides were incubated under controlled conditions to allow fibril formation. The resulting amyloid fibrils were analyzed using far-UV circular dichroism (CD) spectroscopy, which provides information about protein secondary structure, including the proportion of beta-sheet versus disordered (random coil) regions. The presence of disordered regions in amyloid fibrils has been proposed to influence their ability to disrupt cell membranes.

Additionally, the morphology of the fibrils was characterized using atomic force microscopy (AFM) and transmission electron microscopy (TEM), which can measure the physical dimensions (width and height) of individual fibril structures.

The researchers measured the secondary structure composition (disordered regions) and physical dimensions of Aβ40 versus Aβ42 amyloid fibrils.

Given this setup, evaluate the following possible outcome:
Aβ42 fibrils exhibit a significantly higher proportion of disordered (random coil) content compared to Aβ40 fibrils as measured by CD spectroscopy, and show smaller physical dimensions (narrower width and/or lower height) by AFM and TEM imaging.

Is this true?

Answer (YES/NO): YES